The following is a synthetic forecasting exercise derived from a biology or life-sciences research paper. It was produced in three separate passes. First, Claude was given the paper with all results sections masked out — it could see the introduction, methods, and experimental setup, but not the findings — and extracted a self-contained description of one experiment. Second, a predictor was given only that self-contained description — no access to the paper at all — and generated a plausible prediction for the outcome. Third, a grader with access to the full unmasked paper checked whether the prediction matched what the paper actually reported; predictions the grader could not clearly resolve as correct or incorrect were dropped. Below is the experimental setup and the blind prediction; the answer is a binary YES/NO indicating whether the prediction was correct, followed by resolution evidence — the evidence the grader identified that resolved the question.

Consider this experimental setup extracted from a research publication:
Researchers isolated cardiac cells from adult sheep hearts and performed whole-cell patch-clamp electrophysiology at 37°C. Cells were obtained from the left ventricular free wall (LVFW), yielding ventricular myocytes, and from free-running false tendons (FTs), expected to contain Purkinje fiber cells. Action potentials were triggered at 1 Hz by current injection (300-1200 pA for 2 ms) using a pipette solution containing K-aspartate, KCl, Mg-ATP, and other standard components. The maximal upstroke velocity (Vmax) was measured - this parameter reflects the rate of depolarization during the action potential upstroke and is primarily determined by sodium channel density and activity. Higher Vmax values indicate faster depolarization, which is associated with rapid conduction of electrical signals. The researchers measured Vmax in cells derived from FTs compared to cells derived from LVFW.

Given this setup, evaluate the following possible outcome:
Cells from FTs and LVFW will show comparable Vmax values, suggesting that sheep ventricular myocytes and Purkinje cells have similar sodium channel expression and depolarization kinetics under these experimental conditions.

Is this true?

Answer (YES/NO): YES